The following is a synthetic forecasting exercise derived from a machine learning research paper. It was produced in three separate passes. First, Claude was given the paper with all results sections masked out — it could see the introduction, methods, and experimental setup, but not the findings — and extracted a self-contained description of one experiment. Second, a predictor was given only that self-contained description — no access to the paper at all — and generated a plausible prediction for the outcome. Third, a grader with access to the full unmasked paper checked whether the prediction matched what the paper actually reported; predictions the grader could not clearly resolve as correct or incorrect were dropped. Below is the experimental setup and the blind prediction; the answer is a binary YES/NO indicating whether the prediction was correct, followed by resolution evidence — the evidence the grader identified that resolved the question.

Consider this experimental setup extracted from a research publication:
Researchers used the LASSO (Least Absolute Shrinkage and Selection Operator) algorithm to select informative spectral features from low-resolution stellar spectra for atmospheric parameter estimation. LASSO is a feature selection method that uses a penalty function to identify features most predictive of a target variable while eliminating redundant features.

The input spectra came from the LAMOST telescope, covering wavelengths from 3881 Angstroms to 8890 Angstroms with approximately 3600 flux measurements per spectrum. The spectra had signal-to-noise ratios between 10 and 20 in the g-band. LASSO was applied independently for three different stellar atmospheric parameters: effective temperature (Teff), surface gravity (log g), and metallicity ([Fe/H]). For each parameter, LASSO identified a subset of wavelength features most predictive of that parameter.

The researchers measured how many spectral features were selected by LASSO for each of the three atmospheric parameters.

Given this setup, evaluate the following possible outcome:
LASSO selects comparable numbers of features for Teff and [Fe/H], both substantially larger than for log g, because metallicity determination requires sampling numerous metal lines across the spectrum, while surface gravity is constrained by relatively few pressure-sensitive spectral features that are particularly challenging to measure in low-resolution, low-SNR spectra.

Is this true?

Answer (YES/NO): NO